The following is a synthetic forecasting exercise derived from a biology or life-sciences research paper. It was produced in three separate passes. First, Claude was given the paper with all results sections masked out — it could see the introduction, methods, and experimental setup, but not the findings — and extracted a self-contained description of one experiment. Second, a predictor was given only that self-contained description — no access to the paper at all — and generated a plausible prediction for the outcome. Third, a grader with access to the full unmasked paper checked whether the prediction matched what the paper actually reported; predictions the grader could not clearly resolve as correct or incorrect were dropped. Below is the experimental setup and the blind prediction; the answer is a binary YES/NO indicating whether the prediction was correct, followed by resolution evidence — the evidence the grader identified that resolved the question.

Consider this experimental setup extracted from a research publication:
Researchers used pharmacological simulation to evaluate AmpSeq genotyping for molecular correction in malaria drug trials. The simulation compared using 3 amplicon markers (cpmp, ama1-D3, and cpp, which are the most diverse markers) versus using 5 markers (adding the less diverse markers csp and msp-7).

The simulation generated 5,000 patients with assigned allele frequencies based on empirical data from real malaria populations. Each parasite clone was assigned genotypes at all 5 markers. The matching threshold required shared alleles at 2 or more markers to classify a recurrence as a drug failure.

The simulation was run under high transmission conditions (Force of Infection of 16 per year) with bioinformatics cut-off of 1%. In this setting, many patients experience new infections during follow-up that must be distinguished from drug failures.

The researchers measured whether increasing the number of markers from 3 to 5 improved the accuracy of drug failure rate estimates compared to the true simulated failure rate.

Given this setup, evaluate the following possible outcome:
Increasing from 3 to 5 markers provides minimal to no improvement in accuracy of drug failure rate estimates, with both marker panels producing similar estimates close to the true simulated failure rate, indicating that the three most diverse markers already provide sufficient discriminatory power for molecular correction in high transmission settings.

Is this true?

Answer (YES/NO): YES